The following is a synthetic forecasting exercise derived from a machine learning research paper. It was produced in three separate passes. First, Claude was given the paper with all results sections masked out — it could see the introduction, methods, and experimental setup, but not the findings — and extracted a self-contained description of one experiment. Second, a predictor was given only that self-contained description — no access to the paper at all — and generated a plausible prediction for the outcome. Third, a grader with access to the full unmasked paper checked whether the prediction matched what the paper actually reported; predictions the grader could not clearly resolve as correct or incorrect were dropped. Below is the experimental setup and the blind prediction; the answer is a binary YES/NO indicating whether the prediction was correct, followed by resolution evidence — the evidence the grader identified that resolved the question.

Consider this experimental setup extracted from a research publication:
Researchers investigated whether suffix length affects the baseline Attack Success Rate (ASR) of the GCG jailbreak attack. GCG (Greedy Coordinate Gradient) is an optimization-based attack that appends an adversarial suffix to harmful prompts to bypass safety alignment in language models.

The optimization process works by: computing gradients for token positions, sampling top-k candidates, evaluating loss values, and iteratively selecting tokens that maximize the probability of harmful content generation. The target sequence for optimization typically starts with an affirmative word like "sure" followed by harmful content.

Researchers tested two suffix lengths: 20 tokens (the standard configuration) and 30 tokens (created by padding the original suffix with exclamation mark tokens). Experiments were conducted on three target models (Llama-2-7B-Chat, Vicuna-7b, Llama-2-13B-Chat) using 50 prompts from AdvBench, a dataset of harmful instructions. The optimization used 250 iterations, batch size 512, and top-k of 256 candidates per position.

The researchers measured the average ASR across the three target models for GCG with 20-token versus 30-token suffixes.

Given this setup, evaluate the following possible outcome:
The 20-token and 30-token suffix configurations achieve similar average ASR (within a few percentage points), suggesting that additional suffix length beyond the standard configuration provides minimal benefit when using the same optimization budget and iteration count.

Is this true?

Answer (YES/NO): YES